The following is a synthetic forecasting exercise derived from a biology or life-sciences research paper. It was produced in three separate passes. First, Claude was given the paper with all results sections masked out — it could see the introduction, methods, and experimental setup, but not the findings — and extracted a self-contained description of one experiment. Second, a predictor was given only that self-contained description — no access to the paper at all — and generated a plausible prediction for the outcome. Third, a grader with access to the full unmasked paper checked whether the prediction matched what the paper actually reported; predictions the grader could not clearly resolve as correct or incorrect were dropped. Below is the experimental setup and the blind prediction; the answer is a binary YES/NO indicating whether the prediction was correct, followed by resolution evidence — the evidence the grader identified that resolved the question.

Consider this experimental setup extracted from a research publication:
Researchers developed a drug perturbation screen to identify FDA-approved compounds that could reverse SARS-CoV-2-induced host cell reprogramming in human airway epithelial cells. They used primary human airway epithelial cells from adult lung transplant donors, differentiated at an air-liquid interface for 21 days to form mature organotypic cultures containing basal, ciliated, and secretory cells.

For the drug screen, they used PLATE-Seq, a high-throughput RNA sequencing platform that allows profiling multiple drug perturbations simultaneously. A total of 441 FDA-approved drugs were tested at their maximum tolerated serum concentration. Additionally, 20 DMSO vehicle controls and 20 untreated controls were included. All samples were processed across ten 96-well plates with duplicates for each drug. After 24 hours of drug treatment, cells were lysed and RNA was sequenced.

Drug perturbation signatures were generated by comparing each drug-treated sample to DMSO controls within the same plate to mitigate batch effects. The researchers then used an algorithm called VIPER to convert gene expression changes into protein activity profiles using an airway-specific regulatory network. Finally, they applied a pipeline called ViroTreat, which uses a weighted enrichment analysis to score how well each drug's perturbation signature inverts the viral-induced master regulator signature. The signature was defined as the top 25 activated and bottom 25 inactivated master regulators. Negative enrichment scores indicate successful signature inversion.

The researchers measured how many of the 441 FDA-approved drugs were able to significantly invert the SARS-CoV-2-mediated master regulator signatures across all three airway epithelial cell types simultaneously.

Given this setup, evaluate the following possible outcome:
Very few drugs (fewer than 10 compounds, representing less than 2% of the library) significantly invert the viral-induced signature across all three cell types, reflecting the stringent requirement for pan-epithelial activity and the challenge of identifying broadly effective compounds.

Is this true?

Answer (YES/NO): NO